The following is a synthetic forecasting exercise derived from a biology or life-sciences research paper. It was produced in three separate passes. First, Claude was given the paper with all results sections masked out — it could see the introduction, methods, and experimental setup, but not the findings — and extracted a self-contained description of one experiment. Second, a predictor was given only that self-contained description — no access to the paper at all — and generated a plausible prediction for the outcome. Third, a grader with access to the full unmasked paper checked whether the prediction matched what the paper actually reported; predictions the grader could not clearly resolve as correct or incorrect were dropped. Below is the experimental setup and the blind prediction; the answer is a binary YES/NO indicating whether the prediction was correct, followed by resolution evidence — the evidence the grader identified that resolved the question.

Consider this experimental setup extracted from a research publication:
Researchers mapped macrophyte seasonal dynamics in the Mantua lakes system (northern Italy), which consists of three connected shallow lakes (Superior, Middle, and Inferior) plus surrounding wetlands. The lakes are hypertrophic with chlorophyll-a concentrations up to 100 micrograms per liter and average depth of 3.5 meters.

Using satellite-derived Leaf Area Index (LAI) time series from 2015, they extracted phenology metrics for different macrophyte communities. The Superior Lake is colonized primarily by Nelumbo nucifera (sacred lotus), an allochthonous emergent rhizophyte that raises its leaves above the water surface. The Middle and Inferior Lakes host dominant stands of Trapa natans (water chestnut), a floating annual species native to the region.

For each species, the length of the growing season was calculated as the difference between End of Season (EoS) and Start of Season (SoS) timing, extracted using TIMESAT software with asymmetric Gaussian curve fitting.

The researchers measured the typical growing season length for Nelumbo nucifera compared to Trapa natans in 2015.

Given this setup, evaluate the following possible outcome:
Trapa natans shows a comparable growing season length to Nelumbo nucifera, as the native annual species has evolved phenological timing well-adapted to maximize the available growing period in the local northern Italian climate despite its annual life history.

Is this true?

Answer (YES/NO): NO